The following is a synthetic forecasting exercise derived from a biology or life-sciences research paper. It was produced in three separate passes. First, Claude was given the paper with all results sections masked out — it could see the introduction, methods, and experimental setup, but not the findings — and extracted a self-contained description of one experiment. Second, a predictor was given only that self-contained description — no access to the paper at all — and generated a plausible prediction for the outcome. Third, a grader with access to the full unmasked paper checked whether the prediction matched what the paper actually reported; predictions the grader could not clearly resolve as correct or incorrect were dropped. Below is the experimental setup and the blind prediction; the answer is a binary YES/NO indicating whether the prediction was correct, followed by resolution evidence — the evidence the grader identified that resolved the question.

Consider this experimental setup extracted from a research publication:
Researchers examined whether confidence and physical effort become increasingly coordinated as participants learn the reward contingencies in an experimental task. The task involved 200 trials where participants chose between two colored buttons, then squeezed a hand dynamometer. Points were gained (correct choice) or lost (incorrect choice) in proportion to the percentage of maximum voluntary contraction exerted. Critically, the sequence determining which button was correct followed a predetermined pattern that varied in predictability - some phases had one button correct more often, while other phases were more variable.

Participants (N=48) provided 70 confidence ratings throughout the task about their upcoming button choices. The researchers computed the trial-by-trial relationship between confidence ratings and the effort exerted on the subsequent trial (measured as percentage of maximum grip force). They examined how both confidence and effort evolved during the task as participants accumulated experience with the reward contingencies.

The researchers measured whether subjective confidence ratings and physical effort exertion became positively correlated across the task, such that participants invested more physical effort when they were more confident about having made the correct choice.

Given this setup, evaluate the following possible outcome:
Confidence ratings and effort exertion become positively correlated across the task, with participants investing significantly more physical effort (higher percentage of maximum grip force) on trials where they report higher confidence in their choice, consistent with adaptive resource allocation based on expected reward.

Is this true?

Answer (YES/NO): YES